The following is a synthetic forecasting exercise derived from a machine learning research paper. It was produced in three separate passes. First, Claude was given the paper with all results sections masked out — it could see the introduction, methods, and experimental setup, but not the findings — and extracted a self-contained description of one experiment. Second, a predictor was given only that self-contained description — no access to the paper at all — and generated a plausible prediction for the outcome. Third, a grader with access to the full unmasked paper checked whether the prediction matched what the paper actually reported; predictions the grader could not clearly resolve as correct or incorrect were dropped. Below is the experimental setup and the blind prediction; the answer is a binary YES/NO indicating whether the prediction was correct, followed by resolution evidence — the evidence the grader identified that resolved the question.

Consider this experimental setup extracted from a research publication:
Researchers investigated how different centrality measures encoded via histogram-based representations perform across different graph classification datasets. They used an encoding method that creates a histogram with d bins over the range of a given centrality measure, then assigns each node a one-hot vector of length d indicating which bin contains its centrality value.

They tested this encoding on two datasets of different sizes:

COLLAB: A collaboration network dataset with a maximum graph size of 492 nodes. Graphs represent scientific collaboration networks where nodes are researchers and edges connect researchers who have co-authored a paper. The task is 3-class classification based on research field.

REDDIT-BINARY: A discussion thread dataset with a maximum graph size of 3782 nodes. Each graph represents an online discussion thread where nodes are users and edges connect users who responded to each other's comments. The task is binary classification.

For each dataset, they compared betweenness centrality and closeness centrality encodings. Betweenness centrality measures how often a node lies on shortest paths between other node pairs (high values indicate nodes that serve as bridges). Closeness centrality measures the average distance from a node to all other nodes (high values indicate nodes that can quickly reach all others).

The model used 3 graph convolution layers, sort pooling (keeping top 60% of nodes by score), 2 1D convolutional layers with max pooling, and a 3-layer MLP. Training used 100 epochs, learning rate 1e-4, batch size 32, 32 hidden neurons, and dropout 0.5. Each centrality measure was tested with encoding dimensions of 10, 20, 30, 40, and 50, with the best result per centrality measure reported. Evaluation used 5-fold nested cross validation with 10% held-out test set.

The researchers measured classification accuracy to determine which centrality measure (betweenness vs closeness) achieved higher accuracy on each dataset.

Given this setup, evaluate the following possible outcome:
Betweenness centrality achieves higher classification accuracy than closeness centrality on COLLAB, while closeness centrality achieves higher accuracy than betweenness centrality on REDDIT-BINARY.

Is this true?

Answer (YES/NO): YES